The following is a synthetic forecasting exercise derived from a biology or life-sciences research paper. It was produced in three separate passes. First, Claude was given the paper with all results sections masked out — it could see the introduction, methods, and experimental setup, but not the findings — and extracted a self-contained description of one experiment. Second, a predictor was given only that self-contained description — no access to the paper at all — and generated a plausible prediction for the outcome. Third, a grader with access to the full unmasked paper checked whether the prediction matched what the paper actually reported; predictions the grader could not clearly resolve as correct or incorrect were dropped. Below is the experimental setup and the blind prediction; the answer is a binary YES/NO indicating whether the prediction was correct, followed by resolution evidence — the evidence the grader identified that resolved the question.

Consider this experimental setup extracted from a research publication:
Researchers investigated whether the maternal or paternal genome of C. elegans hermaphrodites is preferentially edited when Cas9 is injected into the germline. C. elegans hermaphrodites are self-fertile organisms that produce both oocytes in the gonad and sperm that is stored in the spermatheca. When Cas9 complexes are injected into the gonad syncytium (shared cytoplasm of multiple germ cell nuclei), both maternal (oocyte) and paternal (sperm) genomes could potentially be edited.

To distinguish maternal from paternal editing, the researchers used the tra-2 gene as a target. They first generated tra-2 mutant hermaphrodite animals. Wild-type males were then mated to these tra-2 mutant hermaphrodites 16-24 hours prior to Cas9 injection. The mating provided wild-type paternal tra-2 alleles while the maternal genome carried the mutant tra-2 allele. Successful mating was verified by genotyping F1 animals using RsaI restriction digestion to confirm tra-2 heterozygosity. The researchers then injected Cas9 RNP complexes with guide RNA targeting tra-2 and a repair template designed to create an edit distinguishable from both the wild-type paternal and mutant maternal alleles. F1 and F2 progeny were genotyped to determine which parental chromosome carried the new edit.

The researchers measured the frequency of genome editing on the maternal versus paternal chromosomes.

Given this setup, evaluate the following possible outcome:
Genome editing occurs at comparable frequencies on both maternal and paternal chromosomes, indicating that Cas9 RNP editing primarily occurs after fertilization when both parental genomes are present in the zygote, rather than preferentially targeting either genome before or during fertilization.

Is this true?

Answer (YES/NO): NO